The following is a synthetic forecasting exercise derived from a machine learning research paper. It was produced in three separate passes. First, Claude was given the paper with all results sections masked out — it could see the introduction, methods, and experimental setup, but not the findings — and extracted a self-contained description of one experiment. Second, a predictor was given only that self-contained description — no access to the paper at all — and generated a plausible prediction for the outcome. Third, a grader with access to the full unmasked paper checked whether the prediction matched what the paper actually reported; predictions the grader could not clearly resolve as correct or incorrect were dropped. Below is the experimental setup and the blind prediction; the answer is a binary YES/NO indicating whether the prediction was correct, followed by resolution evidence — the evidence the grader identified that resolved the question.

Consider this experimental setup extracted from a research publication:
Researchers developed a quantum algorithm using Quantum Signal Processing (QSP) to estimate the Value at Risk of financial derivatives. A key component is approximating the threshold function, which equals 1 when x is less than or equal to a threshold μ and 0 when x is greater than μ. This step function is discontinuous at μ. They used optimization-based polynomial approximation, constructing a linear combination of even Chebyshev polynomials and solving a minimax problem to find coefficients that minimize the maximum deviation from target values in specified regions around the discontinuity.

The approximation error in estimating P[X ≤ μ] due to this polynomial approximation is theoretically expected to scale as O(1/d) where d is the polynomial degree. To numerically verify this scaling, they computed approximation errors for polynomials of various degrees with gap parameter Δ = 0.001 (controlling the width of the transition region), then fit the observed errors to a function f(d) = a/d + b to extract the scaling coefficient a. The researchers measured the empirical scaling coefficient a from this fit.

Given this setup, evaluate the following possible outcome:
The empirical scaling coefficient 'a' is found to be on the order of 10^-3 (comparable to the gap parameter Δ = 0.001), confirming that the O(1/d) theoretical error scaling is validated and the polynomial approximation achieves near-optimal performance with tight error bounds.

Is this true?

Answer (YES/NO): NO